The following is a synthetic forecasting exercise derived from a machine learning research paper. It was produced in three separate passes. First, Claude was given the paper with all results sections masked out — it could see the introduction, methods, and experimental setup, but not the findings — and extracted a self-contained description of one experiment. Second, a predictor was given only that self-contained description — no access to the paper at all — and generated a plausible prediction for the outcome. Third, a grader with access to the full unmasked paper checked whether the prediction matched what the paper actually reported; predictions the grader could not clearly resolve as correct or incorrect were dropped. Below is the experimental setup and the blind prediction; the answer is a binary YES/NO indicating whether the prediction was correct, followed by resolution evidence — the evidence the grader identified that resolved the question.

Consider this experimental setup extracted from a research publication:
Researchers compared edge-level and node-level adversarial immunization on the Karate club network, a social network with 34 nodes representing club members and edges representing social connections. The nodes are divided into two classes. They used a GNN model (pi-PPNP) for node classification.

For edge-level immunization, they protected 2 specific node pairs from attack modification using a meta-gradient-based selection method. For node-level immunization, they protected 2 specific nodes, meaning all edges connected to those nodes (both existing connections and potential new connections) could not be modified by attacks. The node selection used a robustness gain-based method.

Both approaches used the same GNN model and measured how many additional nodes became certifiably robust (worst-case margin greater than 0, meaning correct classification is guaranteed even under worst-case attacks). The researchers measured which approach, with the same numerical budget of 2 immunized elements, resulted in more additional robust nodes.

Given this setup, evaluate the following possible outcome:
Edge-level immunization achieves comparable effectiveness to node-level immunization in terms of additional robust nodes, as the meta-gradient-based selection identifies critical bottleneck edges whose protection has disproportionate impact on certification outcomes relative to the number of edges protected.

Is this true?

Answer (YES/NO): NO